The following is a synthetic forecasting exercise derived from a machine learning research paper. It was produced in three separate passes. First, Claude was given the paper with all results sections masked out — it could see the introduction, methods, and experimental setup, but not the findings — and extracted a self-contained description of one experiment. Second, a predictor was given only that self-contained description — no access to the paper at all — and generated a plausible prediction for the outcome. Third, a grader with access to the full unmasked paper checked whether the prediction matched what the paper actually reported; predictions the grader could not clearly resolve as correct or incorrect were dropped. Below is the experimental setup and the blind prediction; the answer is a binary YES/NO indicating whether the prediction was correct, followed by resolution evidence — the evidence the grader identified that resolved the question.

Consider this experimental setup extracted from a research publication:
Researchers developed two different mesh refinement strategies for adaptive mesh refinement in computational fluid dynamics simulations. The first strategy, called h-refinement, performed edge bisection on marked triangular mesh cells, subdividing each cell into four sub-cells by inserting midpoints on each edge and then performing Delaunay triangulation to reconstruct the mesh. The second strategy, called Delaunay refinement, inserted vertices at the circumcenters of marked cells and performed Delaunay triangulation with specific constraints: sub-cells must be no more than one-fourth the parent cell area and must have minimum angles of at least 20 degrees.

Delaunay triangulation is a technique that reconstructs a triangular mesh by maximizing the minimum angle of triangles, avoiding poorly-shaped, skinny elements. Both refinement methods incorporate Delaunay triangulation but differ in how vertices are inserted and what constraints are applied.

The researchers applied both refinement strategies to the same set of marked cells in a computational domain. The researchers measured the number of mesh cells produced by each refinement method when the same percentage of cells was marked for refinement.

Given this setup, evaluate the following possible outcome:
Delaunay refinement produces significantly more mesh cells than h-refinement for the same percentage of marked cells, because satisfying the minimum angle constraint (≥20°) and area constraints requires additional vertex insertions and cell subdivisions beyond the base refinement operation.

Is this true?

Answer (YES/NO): YES